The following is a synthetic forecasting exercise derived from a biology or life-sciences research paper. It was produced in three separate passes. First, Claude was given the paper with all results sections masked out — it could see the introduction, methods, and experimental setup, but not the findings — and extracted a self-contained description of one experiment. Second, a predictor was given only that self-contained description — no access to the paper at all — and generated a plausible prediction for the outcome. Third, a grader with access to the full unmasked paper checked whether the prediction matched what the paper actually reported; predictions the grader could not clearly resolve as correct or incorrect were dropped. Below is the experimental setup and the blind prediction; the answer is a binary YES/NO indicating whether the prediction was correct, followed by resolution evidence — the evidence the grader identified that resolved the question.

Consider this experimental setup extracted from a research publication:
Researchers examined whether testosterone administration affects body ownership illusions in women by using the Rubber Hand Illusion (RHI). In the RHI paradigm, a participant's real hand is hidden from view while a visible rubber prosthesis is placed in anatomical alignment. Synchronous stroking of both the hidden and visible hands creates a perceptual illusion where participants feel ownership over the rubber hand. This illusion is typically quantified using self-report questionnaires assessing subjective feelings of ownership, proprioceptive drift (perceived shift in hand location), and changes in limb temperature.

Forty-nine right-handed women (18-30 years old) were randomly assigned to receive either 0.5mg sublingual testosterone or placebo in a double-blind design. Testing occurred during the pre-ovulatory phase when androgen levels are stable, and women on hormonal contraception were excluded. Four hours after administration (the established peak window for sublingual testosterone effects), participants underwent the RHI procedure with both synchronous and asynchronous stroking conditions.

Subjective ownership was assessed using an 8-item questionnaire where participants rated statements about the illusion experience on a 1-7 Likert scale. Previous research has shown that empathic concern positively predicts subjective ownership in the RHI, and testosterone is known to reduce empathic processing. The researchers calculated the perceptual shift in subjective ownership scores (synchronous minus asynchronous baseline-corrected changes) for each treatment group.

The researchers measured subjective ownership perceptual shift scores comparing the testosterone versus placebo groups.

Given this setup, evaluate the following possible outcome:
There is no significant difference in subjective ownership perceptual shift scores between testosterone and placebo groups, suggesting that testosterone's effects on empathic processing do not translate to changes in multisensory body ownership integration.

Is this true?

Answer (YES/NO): YES